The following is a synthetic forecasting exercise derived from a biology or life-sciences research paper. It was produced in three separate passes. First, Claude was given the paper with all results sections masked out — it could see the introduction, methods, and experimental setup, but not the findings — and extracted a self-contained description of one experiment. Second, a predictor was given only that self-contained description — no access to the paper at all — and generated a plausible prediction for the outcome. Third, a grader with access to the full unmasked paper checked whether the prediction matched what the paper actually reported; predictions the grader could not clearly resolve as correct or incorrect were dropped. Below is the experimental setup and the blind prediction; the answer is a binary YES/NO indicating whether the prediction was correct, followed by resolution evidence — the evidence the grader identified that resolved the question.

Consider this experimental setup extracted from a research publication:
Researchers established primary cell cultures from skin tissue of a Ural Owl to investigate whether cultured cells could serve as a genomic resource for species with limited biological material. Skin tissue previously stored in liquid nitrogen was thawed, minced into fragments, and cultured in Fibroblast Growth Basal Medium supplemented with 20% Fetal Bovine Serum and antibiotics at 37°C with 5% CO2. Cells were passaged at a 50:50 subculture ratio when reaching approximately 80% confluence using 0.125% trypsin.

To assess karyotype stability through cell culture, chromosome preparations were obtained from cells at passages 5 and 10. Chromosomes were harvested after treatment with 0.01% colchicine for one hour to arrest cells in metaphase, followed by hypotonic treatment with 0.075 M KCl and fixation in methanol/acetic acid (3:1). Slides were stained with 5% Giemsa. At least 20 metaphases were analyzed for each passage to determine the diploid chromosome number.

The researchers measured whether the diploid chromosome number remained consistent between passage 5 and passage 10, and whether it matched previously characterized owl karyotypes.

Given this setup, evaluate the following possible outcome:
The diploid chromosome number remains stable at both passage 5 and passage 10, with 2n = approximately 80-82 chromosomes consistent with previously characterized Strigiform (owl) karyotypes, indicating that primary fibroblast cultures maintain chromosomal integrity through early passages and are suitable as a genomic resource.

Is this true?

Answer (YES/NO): YES